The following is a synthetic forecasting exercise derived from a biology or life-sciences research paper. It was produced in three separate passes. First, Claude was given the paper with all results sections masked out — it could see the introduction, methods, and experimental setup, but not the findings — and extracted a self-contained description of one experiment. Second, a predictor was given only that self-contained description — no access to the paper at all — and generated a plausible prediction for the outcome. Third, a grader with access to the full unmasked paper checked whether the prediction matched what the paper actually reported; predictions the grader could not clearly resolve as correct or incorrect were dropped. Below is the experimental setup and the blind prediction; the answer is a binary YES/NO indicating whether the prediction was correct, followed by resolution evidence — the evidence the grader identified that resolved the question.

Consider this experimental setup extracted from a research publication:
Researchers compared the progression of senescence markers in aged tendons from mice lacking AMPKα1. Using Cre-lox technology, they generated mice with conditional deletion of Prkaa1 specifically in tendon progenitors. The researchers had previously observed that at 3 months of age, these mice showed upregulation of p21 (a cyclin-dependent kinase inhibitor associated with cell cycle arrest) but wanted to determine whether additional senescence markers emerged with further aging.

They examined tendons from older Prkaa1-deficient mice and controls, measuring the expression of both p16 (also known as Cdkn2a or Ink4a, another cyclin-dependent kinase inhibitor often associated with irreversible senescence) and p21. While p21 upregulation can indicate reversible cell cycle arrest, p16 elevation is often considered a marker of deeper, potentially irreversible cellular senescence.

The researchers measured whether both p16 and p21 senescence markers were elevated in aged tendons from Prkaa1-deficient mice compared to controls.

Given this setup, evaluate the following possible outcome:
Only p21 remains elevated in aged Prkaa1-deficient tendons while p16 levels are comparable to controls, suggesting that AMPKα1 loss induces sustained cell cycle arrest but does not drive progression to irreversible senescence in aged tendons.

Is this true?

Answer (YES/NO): NO